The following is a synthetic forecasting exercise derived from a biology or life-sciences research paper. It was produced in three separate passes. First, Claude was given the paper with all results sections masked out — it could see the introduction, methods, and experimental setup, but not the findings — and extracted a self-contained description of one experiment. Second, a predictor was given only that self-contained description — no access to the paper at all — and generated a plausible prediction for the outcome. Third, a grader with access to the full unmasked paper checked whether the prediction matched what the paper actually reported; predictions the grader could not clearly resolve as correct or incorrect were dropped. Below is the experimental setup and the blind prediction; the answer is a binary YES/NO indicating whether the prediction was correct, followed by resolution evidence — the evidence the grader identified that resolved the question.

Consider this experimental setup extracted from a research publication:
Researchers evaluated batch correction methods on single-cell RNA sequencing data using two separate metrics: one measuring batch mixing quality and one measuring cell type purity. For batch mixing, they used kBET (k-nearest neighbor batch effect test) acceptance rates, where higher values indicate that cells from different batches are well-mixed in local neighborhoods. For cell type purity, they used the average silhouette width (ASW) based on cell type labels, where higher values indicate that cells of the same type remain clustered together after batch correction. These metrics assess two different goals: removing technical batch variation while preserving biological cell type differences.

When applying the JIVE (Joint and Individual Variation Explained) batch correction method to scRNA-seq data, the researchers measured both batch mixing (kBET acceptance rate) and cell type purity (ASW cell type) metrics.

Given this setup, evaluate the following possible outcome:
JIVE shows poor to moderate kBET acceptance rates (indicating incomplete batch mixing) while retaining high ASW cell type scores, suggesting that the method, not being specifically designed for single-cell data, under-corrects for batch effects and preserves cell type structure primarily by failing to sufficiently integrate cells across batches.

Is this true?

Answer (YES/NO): NO